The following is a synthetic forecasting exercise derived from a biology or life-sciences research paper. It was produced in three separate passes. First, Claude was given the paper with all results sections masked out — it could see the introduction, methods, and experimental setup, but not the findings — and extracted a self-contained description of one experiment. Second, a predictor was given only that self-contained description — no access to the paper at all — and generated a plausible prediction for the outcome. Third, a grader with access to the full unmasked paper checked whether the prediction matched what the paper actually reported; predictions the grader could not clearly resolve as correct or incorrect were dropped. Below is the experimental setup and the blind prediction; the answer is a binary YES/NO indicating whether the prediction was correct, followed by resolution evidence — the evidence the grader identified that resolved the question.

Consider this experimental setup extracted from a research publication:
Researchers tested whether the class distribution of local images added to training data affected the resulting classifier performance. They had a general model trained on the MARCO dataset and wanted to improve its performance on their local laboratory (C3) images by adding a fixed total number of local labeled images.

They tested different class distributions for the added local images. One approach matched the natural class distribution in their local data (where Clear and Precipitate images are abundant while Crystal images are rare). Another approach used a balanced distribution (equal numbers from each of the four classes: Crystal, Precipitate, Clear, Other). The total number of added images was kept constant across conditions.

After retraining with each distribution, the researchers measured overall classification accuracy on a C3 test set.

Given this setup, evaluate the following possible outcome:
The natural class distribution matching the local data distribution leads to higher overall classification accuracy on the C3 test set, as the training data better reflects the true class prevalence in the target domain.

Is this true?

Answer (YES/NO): NO